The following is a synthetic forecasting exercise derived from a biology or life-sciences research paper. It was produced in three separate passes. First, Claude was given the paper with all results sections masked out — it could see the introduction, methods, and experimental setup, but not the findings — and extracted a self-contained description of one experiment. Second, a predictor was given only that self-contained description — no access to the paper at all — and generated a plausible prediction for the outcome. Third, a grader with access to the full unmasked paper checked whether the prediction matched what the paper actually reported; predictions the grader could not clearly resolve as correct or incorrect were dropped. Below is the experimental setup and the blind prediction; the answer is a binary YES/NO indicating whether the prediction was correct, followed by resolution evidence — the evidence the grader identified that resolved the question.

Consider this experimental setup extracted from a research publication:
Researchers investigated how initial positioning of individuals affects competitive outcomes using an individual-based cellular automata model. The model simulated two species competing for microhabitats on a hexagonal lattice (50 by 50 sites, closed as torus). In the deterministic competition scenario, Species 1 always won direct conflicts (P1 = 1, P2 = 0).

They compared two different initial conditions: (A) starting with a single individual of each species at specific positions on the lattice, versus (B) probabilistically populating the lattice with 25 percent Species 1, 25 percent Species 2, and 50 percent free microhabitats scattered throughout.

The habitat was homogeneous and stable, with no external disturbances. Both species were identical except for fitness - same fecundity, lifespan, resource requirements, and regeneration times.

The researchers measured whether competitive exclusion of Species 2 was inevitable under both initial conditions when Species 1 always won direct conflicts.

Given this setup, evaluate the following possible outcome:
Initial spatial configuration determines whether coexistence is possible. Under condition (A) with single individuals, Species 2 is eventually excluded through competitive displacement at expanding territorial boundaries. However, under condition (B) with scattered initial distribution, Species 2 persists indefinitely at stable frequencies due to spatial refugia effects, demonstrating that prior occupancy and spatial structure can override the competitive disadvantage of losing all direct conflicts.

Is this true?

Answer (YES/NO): NO